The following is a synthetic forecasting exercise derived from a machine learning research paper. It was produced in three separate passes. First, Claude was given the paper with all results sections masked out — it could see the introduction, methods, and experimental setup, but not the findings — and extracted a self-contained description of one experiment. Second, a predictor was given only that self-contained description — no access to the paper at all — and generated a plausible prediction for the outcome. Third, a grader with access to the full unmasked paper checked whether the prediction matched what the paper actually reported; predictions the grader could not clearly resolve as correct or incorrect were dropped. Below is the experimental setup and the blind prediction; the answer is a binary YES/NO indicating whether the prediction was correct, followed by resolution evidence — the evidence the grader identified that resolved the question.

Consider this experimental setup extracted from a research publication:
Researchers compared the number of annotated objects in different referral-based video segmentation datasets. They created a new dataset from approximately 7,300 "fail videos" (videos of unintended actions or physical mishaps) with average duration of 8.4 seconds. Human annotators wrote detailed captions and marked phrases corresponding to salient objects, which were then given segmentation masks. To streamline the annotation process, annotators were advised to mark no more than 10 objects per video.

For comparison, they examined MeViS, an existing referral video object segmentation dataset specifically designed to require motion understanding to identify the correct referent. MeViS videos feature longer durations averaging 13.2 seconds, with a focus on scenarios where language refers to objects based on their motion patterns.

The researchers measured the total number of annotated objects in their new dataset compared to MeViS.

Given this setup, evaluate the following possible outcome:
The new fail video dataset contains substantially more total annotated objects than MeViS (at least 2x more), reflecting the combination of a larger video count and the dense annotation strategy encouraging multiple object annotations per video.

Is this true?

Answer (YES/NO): YES